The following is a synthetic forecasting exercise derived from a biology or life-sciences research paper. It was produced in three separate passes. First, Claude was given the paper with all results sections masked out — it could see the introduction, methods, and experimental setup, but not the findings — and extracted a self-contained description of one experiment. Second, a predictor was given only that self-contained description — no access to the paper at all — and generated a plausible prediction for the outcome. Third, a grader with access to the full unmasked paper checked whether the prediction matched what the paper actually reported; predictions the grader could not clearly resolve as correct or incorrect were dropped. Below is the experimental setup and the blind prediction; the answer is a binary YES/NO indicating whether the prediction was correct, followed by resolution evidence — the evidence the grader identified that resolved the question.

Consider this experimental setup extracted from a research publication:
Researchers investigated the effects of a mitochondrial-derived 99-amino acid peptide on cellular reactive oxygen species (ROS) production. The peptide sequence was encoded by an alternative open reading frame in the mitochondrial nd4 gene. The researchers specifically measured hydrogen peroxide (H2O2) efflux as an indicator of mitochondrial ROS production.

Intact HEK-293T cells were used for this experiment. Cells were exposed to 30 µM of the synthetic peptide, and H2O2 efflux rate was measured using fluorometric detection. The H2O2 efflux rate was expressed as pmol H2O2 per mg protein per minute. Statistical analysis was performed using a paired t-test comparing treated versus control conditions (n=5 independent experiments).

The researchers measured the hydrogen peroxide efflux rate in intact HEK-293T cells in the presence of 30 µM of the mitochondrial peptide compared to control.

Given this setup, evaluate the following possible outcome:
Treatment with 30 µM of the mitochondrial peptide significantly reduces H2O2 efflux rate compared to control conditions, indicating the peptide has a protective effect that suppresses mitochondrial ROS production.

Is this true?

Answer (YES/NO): NO